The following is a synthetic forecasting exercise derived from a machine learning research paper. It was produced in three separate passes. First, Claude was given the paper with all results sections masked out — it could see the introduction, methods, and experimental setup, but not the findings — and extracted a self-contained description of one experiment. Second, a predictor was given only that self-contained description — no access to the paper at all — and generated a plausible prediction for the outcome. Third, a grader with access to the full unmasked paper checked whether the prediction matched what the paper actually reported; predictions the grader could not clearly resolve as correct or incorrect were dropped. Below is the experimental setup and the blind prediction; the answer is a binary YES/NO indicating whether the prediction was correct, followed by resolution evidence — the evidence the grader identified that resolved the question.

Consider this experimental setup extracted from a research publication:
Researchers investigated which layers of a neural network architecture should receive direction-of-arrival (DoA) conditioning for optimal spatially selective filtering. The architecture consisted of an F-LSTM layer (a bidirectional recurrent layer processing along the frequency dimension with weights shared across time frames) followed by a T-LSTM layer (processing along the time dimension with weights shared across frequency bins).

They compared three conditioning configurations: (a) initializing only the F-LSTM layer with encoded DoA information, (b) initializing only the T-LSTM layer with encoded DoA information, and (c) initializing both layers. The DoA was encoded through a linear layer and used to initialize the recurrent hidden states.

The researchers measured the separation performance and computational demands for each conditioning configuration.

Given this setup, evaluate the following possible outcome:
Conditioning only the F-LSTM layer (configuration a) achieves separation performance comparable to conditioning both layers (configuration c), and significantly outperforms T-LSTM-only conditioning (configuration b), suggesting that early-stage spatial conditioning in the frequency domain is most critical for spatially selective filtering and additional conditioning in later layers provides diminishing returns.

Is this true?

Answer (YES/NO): YES